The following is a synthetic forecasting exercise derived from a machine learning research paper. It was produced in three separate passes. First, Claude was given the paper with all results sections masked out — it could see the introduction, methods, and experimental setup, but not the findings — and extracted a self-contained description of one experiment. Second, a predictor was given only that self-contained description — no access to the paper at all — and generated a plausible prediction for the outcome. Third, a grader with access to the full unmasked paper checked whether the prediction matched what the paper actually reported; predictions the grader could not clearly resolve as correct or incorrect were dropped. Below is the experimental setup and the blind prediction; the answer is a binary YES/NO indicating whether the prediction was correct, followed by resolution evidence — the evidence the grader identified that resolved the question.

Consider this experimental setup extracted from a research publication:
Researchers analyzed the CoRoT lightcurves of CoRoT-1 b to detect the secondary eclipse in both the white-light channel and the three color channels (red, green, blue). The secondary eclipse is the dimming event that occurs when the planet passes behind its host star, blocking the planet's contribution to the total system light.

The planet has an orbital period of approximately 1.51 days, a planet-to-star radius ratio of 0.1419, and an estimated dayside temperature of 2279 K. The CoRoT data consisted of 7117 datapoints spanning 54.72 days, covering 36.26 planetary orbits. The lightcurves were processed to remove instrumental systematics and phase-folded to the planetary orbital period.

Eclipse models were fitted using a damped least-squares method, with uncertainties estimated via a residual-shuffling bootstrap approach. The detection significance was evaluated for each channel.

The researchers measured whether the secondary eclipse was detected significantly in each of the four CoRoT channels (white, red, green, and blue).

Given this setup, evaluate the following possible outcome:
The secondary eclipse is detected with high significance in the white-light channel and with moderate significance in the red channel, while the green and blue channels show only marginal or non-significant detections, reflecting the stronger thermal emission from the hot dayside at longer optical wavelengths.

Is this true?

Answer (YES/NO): NO